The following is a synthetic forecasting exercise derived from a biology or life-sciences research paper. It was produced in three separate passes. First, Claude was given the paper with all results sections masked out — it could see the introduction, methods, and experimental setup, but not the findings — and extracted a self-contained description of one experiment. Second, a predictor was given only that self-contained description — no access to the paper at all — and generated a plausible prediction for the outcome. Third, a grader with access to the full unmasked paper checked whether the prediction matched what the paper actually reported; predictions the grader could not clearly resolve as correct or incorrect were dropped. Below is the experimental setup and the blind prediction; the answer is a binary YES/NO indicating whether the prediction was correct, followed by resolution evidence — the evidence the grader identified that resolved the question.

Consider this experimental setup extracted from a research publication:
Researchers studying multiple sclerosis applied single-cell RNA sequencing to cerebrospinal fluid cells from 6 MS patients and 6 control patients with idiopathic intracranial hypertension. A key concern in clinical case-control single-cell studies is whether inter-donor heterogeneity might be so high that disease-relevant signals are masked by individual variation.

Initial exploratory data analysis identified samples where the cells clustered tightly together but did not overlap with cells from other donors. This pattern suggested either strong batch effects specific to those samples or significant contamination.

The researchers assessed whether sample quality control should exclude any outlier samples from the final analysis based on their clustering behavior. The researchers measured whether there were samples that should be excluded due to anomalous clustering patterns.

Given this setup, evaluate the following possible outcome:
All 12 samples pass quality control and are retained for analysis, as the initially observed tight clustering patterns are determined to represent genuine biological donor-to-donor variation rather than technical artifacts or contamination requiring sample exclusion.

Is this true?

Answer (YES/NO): NO